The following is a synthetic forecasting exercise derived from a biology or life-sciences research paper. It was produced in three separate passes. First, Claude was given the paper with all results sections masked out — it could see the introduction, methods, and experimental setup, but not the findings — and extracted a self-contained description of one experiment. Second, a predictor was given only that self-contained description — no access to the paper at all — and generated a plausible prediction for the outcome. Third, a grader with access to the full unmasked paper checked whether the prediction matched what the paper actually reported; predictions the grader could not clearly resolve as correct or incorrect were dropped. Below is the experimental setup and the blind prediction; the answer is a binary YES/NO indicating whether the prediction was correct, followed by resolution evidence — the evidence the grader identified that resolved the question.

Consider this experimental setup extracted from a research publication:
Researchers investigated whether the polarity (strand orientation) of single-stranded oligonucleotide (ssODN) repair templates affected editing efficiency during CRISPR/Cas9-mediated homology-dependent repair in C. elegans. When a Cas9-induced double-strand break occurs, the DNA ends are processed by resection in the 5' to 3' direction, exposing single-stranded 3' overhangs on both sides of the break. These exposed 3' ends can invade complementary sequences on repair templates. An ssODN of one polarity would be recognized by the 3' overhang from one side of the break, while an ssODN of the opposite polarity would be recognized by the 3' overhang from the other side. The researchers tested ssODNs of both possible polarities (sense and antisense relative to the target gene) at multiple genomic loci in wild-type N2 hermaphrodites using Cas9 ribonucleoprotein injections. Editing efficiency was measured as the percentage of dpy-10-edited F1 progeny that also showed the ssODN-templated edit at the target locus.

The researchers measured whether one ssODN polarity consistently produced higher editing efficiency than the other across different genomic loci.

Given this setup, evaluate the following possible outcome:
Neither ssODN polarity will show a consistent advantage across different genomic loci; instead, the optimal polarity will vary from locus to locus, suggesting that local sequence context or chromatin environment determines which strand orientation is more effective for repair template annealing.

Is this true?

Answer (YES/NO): NO